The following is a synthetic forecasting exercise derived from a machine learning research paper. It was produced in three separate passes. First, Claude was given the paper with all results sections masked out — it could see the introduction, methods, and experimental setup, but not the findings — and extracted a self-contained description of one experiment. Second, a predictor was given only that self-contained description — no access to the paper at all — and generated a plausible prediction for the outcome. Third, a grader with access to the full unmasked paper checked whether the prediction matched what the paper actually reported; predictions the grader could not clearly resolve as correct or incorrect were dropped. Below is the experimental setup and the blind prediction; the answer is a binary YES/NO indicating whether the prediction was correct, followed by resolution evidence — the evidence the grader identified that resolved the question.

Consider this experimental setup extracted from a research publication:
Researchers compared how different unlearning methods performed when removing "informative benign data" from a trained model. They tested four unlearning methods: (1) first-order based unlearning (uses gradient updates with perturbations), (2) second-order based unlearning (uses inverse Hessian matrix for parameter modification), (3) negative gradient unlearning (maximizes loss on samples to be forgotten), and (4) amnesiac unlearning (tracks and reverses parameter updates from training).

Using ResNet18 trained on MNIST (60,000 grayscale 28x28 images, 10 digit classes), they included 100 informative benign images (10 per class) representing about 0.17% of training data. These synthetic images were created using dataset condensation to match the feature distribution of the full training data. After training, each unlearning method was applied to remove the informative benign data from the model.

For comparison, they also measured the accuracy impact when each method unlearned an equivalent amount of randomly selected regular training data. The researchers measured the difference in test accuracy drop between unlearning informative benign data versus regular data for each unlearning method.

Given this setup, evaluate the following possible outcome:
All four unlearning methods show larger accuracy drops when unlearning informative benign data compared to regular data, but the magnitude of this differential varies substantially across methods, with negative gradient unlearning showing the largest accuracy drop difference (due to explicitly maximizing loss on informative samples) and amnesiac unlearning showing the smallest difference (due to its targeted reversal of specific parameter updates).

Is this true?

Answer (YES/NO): NO